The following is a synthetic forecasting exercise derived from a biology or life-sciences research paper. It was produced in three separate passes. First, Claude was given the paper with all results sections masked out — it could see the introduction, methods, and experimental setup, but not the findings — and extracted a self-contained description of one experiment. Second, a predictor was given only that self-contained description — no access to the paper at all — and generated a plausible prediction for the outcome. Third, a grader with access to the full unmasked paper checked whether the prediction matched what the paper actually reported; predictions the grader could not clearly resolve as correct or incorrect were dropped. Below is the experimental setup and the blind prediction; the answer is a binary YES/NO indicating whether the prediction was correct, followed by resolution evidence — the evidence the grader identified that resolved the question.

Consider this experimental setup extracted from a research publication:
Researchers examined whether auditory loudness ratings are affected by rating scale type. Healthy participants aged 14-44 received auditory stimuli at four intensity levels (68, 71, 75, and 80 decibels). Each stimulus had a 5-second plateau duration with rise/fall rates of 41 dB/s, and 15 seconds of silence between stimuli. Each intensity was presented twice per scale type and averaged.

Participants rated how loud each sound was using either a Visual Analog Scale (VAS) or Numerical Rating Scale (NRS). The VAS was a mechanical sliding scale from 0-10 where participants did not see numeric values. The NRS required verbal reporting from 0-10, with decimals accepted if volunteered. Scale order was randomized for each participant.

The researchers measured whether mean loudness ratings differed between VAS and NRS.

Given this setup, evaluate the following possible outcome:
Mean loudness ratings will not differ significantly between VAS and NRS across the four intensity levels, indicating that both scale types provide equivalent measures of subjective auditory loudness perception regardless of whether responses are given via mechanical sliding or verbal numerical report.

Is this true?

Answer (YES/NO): NO